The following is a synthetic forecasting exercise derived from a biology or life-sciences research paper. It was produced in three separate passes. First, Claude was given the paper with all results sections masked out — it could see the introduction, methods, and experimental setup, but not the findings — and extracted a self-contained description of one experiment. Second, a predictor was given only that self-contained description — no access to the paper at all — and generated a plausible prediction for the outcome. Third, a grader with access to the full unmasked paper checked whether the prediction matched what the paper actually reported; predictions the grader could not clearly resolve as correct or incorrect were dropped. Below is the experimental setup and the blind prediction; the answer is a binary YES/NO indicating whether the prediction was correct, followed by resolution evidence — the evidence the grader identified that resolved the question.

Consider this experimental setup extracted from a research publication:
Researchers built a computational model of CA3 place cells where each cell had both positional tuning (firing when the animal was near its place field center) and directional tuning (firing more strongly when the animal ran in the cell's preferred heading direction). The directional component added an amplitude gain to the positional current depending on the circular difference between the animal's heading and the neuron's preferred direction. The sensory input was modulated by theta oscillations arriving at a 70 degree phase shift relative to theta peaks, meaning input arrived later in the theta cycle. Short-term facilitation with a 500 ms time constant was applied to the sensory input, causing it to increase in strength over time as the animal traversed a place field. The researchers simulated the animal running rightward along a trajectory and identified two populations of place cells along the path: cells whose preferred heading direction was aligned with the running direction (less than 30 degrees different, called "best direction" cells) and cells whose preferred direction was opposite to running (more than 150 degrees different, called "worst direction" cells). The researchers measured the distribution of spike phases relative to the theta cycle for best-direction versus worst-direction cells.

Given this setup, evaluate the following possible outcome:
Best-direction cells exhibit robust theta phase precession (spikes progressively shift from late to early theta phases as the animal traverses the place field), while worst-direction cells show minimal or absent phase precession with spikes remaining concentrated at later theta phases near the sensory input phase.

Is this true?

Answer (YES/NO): NO